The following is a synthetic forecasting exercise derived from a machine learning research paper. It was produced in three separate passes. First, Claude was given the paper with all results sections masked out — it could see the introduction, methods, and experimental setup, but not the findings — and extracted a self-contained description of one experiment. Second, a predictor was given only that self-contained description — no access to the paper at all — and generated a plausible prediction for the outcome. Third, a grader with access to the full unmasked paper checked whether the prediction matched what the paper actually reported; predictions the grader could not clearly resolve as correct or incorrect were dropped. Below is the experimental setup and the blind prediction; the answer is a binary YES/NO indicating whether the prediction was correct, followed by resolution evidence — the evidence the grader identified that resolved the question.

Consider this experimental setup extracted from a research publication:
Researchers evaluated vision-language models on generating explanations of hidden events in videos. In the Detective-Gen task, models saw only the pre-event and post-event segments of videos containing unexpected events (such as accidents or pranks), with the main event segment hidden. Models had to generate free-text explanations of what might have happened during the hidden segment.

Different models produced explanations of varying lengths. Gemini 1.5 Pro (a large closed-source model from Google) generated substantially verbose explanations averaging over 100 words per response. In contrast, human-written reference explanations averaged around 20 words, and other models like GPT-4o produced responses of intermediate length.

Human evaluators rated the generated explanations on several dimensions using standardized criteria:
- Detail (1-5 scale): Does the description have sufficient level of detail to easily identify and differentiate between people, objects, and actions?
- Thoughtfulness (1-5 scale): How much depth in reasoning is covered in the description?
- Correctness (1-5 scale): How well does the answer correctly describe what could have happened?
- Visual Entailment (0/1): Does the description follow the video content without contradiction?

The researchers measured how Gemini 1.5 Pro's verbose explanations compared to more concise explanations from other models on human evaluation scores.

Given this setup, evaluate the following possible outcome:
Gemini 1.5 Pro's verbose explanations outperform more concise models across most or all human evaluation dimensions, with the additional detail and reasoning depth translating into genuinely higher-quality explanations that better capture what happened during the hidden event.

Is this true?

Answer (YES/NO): NO